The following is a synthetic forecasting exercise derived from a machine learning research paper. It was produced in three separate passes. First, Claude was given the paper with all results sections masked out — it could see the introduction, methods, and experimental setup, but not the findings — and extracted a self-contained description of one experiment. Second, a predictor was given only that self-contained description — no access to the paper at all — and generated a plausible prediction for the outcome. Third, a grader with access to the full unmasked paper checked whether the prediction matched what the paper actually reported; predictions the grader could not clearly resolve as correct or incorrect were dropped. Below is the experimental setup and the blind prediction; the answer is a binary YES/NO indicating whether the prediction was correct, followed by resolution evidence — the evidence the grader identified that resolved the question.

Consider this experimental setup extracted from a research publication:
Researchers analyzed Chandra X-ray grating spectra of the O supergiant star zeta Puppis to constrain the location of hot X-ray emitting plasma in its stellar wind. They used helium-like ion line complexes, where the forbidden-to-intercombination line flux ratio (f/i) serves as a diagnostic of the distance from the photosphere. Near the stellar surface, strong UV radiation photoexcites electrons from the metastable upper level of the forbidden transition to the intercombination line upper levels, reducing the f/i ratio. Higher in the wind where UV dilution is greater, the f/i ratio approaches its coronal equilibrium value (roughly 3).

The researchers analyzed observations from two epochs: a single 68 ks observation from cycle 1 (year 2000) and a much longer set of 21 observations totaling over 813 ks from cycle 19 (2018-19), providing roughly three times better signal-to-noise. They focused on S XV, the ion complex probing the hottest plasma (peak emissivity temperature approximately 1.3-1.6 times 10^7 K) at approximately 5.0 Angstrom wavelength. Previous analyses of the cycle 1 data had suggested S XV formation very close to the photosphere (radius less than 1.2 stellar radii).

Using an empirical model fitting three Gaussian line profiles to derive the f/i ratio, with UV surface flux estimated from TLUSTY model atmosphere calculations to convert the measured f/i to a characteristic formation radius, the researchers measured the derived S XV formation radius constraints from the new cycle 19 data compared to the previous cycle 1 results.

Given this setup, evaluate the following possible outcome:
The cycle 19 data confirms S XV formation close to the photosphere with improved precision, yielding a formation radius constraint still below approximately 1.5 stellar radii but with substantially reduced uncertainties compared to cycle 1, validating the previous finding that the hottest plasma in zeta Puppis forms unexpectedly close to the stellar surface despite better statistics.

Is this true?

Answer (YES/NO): NO